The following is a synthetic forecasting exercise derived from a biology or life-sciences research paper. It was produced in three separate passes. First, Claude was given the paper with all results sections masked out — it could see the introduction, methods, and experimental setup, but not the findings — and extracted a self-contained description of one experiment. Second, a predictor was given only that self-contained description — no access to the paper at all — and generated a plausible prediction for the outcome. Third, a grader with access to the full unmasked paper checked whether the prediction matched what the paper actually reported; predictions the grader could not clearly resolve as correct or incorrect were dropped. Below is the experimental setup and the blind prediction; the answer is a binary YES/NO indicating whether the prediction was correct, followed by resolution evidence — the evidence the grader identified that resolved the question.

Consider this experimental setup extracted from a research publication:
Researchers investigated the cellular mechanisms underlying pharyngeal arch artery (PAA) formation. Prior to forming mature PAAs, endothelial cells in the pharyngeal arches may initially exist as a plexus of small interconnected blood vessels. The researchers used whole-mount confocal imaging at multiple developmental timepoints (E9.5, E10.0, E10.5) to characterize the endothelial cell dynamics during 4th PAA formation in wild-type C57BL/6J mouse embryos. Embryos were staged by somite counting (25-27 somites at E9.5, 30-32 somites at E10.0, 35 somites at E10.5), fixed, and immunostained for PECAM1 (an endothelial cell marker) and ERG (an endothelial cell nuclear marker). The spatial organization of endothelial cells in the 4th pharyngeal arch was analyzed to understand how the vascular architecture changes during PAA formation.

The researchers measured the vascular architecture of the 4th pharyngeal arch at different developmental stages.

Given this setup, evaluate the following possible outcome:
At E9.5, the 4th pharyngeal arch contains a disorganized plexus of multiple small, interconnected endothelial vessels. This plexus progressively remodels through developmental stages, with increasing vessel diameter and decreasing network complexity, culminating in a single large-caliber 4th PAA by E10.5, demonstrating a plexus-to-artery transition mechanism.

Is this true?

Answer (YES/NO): YES